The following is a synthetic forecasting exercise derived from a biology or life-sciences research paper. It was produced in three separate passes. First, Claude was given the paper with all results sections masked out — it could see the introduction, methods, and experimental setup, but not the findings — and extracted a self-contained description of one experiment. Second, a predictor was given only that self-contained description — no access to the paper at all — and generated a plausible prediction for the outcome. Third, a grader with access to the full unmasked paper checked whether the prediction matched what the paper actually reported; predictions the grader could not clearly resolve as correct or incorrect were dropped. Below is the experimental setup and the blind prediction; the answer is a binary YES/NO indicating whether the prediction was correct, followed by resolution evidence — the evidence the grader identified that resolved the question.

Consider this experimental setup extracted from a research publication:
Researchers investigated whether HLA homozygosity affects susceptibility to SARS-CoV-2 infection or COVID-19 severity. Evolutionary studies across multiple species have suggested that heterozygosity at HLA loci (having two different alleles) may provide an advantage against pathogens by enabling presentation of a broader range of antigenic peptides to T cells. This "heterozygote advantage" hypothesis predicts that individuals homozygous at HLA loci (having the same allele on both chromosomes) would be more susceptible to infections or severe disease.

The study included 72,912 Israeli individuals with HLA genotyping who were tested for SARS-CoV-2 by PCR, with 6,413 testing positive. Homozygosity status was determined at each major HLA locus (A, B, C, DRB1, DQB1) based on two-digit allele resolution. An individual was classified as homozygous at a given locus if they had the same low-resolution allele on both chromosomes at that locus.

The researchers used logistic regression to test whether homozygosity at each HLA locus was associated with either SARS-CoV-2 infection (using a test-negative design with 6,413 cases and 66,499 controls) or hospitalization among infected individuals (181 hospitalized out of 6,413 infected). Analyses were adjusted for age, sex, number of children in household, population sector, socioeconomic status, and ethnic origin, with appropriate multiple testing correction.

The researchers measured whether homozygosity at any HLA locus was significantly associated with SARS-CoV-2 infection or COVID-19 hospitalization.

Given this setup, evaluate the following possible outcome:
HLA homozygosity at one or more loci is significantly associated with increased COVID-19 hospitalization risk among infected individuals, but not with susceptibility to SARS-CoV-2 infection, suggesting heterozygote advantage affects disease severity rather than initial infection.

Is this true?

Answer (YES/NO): NO